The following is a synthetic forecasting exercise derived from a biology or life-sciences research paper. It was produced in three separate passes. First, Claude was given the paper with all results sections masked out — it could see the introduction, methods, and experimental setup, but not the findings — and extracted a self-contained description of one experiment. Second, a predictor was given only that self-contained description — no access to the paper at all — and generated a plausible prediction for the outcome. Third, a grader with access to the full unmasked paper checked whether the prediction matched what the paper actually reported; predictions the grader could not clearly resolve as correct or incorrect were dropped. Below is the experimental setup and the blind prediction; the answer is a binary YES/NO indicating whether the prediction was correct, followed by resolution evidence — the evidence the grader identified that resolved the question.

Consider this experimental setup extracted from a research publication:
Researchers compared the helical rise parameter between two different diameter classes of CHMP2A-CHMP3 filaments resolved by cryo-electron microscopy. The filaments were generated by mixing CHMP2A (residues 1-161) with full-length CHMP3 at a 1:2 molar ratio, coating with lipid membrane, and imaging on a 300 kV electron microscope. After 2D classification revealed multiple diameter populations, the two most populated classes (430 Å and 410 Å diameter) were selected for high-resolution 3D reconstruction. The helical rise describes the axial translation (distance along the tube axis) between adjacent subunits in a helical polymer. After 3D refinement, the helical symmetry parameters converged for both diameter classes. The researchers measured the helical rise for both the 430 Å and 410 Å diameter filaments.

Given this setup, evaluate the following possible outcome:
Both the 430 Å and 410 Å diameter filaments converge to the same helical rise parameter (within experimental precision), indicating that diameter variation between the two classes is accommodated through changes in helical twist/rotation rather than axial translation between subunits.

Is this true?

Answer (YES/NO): NO